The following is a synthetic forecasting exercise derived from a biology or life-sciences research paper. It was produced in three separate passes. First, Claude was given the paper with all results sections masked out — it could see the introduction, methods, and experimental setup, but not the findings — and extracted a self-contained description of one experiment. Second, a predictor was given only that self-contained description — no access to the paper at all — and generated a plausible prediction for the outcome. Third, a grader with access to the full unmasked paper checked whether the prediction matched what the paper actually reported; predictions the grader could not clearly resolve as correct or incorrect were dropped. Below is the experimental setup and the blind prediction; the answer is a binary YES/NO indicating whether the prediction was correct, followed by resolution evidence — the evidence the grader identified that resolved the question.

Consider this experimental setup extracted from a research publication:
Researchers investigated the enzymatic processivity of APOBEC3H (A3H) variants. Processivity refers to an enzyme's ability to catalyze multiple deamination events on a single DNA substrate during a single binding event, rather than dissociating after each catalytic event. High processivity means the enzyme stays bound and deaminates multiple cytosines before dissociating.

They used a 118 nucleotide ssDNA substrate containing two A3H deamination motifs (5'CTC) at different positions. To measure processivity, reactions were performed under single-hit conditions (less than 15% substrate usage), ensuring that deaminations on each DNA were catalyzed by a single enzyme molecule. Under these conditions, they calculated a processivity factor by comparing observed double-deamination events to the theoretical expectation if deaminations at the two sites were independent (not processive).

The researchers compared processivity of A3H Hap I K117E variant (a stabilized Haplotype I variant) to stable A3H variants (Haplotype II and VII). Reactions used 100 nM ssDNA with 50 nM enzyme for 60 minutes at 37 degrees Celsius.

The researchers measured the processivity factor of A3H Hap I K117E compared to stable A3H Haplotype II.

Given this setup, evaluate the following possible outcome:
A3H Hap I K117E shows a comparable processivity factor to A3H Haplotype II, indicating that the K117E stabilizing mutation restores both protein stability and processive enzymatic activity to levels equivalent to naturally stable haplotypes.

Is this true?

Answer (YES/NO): YES